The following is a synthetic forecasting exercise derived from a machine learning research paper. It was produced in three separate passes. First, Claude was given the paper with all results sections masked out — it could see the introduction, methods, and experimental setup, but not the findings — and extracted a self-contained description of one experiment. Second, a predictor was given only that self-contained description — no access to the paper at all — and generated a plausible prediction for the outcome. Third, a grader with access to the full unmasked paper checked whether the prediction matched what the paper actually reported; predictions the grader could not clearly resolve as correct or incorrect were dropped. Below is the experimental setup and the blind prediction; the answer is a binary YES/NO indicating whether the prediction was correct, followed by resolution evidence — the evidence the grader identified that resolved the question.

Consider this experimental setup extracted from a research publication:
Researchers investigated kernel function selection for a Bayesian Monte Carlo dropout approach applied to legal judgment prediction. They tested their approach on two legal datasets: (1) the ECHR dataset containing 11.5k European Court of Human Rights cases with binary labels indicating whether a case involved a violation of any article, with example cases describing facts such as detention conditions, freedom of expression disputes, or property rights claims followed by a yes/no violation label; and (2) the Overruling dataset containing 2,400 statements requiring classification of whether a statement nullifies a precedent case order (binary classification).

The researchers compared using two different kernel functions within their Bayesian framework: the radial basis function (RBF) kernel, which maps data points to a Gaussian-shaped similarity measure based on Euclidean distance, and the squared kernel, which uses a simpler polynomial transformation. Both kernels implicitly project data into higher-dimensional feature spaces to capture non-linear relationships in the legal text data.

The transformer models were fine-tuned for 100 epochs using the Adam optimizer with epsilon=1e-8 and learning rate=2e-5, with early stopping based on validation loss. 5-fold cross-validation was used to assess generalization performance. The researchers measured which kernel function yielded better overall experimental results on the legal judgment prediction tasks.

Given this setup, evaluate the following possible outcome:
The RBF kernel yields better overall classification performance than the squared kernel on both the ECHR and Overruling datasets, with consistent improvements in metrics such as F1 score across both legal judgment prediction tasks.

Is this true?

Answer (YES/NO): NO